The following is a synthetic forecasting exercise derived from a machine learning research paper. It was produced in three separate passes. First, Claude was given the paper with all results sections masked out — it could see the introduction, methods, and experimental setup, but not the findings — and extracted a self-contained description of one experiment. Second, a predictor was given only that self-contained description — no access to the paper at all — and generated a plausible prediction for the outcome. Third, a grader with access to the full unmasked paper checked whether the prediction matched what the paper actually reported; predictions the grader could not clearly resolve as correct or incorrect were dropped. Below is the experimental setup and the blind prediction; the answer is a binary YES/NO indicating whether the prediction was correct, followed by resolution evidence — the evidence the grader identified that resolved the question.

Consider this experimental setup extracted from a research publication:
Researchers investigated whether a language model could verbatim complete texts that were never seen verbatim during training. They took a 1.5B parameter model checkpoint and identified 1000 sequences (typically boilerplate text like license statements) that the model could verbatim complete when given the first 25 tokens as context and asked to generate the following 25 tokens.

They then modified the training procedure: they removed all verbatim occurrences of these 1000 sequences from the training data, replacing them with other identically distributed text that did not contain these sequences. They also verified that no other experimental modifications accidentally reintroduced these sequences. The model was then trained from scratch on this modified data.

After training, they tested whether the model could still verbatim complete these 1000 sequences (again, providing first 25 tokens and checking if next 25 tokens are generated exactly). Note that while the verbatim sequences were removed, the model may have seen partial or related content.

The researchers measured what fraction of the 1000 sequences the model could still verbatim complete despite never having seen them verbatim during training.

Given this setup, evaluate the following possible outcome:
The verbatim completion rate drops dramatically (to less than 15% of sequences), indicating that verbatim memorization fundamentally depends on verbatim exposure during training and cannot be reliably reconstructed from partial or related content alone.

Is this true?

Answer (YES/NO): NO